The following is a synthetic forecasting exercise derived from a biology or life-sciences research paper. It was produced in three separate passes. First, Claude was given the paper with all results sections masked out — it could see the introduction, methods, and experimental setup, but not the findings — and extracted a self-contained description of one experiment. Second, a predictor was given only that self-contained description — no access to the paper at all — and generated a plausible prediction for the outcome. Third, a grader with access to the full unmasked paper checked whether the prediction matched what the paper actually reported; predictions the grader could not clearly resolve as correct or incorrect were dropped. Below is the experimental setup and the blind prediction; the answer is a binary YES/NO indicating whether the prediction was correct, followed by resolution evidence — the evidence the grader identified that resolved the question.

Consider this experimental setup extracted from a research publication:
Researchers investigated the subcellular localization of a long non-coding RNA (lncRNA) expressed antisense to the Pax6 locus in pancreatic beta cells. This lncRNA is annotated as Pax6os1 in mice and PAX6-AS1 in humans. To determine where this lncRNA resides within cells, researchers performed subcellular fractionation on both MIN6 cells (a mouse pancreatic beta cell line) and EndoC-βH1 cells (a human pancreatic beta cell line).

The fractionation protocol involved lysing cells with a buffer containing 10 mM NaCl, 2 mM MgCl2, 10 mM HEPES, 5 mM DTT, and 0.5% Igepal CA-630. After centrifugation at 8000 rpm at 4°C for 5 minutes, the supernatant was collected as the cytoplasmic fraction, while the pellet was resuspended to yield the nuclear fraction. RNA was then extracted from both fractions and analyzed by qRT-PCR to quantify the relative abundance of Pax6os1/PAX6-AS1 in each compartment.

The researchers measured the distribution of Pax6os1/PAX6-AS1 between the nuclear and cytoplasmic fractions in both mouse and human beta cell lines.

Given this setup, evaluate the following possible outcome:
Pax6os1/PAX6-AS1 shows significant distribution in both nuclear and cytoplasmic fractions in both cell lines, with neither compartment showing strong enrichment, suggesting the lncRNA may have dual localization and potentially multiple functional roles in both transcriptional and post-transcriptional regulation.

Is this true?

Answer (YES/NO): YES